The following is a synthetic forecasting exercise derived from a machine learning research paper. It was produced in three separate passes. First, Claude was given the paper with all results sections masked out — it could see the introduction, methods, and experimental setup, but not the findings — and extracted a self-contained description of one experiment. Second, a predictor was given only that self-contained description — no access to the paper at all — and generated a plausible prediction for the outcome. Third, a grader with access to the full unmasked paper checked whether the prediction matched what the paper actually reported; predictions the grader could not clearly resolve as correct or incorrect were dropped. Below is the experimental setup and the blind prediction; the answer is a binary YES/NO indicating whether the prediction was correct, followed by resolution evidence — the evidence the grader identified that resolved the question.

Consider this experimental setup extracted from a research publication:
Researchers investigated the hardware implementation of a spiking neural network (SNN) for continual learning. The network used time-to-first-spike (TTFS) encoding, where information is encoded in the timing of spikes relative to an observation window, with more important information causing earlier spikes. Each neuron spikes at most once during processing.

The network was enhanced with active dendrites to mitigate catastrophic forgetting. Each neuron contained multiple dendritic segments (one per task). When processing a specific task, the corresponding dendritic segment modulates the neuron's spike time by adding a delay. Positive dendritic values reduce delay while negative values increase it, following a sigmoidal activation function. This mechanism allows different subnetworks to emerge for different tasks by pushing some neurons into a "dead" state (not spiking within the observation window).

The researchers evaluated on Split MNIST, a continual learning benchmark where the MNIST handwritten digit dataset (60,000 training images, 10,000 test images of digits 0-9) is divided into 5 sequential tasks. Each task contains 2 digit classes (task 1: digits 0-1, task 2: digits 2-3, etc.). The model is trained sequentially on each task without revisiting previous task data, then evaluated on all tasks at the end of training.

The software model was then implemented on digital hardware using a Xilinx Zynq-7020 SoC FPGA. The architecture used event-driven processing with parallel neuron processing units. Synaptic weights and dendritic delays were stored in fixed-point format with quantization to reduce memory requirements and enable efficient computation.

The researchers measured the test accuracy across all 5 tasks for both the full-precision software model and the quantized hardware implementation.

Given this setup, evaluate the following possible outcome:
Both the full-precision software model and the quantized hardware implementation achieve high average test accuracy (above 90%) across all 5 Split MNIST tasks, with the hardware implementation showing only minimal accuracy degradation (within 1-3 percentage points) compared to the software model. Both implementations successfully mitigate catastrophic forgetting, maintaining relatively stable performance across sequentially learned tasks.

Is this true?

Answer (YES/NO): NO